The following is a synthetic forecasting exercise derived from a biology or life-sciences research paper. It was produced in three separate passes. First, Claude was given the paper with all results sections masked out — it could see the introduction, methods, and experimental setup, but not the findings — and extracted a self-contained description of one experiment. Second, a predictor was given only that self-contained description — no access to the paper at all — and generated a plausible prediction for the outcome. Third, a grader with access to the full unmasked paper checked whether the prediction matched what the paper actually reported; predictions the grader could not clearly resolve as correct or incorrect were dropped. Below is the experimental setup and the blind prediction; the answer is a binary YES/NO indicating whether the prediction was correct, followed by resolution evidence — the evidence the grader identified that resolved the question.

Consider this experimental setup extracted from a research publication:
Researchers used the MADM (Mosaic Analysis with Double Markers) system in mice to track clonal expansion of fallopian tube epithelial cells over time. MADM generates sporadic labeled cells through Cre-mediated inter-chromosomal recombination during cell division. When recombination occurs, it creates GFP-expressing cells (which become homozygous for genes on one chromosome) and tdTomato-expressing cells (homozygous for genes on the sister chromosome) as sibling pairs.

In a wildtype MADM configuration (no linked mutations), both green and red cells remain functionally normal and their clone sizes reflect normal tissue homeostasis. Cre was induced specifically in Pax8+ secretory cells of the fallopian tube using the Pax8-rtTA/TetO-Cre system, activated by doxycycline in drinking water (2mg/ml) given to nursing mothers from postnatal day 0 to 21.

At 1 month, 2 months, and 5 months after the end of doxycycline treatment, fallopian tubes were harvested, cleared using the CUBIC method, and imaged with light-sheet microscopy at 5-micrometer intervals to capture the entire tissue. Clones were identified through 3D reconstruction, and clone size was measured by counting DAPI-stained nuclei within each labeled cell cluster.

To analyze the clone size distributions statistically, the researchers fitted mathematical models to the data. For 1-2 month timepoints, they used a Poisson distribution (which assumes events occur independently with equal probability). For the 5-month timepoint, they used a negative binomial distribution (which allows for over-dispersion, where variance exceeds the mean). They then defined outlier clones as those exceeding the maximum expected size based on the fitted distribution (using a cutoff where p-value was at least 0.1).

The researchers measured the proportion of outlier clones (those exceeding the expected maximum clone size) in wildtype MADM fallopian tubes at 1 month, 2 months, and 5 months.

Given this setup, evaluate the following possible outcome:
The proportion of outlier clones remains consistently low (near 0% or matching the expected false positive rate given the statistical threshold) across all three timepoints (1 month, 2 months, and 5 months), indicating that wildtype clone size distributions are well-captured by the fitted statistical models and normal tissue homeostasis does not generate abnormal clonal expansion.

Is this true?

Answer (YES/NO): NO